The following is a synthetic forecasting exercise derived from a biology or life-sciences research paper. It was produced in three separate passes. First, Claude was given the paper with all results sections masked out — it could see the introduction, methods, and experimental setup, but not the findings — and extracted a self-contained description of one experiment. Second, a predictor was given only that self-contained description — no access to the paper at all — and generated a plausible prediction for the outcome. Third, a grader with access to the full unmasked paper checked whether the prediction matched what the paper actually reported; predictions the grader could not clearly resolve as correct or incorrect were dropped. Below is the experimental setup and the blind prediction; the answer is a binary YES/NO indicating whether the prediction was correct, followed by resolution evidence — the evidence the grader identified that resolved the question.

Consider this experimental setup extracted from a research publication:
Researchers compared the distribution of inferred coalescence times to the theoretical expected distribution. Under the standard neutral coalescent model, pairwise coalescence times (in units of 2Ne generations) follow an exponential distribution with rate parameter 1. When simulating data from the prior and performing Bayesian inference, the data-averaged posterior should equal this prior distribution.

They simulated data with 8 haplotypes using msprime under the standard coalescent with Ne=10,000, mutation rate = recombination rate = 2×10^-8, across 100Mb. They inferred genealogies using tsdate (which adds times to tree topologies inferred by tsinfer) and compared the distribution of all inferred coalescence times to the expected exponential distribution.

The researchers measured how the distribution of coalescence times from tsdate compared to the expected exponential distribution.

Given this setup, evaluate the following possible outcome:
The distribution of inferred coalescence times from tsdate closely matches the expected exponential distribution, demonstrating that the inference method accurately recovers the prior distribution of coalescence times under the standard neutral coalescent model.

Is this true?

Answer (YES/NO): NO